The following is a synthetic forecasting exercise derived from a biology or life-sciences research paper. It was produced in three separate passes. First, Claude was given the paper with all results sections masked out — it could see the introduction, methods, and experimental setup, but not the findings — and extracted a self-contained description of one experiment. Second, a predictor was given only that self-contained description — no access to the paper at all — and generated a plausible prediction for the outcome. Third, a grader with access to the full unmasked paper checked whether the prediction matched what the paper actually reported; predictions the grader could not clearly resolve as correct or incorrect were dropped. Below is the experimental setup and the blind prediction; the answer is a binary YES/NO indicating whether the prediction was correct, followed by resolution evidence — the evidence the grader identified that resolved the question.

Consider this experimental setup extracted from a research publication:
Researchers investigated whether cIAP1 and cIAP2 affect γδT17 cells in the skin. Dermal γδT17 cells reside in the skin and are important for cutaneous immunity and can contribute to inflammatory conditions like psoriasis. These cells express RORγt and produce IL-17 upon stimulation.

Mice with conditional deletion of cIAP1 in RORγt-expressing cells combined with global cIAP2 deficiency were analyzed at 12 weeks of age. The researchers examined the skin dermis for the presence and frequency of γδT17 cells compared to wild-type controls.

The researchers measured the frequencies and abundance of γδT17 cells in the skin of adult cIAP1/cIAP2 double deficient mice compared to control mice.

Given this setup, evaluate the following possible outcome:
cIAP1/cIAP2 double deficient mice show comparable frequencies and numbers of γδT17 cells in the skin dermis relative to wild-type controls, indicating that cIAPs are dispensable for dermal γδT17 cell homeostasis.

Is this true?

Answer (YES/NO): NO